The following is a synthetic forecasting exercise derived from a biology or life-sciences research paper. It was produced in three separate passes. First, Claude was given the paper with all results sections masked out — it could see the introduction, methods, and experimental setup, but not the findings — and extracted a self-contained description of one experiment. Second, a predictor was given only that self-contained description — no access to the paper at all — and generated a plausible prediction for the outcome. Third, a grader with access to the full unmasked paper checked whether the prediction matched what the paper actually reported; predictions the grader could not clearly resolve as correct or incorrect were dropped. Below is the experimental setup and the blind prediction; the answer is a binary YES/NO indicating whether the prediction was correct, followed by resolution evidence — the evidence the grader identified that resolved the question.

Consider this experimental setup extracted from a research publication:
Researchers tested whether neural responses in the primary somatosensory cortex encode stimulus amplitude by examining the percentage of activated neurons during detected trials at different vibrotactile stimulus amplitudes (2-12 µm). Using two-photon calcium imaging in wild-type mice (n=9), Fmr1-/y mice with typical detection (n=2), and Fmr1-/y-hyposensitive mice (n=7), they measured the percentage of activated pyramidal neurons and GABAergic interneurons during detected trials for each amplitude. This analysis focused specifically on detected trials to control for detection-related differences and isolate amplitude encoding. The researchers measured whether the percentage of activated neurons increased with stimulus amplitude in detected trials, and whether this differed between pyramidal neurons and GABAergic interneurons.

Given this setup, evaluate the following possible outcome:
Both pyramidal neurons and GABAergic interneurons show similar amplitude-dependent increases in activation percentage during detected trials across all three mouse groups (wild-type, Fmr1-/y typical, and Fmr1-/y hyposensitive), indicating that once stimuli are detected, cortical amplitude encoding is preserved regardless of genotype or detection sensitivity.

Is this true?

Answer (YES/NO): NO